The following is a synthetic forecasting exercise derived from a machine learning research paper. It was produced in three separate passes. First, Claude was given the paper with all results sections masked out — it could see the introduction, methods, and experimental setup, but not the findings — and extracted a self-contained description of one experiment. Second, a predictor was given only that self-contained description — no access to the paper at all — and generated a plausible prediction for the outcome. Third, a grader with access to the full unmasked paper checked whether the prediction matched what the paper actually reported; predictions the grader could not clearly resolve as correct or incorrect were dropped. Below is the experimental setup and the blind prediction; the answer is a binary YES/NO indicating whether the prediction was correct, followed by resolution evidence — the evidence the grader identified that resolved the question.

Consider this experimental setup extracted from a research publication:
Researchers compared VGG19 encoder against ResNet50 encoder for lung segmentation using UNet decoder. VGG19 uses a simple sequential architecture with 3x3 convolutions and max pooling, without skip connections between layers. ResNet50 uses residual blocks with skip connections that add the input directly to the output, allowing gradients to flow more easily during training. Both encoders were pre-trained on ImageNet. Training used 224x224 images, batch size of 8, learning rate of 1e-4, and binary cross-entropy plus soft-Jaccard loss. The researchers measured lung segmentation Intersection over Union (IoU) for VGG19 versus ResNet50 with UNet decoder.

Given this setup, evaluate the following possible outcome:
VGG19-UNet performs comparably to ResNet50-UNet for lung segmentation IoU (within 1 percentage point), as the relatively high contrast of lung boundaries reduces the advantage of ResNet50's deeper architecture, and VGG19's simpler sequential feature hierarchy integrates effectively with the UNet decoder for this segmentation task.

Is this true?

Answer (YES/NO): YES